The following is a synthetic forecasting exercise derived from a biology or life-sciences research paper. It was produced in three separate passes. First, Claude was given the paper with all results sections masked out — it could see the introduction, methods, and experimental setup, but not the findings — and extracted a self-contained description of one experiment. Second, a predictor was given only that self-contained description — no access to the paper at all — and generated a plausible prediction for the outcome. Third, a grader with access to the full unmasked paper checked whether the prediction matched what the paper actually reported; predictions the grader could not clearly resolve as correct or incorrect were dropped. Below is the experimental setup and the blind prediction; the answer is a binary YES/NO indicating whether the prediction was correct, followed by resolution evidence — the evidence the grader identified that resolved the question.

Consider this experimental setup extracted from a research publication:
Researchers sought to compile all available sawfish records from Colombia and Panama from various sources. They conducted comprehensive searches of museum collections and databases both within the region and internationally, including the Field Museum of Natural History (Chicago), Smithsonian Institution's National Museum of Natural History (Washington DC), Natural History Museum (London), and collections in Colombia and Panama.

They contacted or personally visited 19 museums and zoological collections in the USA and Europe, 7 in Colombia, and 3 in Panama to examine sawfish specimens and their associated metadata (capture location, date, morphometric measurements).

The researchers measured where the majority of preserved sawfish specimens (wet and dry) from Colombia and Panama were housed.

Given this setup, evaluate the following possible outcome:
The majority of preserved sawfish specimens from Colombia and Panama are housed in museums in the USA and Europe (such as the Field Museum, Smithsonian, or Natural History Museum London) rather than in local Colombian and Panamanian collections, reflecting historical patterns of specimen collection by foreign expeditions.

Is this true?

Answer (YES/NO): YES